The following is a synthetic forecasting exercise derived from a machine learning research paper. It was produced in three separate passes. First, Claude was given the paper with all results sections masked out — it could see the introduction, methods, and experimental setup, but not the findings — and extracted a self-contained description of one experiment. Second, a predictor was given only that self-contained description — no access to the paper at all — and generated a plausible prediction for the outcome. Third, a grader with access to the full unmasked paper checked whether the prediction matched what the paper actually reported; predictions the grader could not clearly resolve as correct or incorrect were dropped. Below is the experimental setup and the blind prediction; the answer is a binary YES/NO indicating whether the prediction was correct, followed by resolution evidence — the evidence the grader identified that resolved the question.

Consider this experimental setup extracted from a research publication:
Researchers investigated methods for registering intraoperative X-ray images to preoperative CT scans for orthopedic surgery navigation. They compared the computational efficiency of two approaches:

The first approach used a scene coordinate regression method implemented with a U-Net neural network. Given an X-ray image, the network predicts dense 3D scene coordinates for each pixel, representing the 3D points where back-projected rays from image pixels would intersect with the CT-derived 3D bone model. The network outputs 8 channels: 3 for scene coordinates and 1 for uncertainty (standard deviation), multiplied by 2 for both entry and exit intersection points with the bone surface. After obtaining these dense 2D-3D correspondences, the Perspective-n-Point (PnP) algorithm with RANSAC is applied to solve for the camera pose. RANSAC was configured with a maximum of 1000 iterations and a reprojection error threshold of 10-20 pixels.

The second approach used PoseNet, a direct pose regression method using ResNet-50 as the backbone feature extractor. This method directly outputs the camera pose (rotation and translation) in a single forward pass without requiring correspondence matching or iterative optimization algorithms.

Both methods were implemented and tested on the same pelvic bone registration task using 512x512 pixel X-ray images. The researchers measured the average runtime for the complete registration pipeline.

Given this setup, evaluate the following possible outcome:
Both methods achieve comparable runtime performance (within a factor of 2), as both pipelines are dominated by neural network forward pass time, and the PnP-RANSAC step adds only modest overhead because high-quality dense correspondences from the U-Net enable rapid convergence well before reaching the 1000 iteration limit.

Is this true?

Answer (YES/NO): NO